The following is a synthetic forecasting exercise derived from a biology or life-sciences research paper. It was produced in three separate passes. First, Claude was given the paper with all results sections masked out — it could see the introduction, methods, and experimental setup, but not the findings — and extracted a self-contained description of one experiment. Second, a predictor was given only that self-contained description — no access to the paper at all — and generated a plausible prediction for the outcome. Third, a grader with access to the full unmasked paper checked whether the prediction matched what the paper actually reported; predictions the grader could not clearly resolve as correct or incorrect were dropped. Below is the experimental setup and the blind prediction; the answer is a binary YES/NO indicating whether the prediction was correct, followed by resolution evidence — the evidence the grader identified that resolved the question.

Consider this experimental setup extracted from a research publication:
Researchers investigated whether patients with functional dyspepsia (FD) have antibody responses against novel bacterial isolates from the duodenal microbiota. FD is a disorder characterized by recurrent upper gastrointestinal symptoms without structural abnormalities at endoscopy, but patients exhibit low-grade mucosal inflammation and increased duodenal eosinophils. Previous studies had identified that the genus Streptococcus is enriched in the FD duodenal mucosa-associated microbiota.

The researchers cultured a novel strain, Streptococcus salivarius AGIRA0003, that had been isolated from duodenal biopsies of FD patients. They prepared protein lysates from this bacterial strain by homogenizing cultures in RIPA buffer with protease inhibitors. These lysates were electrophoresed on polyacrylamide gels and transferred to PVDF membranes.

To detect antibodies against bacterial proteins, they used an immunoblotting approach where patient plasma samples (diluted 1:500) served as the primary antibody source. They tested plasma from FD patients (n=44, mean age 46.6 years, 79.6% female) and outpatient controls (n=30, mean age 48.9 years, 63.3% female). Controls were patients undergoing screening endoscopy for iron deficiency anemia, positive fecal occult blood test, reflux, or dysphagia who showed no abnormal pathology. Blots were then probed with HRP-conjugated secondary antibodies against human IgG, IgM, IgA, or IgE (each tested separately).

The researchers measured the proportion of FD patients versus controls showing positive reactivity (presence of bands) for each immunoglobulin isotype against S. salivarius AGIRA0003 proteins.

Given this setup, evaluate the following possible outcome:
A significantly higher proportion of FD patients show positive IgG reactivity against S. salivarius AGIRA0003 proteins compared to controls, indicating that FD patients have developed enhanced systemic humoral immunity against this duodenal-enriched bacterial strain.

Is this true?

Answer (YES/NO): YES